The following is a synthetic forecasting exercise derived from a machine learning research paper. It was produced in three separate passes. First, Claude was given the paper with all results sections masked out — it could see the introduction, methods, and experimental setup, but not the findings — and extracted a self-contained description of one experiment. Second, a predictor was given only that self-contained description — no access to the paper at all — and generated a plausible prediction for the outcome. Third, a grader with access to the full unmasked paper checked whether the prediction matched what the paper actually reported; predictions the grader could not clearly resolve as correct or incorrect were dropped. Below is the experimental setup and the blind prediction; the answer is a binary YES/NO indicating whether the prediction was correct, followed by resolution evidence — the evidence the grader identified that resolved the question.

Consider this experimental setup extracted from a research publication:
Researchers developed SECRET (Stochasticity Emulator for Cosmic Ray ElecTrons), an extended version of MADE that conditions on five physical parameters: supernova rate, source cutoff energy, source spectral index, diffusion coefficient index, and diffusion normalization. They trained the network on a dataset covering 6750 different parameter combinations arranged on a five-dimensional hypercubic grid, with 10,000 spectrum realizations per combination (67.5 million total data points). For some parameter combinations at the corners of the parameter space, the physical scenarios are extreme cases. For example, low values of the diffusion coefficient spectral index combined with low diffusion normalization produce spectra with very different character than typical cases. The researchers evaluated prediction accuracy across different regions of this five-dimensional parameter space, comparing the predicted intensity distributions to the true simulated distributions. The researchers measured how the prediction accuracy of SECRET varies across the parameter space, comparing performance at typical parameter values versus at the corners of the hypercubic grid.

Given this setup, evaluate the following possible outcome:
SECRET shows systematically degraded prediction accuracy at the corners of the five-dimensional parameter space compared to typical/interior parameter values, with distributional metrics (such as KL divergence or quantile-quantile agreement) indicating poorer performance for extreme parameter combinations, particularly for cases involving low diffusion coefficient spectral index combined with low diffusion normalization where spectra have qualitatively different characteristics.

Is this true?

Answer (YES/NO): YES